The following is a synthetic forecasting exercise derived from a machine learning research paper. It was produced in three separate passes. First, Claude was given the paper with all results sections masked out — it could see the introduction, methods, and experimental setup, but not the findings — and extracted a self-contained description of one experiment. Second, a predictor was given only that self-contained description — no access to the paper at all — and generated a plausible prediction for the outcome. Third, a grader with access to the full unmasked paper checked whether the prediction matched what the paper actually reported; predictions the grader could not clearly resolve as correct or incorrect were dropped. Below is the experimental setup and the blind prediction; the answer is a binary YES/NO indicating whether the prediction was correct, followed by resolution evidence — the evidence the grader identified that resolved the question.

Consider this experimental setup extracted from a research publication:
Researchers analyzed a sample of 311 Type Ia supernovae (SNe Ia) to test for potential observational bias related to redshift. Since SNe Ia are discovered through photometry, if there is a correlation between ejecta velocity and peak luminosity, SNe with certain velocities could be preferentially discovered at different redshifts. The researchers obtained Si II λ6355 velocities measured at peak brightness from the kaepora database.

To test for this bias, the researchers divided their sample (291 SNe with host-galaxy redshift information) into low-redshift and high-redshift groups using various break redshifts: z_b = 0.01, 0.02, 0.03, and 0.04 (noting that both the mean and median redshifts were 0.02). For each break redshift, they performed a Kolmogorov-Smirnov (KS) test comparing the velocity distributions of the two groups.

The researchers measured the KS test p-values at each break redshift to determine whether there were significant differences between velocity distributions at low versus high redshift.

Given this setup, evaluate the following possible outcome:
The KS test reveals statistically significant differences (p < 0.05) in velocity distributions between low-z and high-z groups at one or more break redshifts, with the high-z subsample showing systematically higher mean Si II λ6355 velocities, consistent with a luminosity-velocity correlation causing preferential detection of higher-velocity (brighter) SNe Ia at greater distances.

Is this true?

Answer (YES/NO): NO